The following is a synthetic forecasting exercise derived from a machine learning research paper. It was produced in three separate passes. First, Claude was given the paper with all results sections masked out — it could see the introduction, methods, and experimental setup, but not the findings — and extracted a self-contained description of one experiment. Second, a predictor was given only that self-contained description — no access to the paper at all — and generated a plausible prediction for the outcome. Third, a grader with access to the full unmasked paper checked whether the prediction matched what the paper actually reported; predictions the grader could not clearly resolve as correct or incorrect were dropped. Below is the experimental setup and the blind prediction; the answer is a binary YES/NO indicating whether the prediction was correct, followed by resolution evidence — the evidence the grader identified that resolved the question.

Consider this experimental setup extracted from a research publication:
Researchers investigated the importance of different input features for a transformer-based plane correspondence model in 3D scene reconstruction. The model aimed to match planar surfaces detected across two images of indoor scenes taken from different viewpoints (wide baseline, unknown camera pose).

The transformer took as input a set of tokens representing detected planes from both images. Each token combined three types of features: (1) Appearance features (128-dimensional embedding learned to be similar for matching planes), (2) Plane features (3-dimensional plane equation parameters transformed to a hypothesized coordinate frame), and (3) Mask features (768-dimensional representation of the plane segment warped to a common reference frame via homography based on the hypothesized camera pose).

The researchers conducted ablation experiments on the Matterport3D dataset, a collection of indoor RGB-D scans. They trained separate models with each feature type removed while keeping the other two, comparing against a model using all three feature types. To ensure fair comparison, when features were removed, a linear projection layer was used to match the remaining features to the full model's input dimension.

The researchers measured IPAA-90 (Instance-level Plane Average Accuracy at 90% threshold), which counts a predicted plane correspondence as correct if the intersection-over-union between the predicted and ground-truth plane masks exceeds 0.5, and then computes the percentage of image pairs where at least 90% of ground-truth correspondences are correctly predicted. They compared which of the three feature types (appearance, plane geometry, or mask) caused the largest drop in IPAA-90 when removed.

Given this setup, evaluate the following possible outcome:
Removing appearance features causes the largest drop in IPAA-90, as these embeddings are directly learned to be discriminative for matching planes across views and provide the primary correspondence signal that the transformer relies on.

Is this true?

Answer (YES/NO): YES